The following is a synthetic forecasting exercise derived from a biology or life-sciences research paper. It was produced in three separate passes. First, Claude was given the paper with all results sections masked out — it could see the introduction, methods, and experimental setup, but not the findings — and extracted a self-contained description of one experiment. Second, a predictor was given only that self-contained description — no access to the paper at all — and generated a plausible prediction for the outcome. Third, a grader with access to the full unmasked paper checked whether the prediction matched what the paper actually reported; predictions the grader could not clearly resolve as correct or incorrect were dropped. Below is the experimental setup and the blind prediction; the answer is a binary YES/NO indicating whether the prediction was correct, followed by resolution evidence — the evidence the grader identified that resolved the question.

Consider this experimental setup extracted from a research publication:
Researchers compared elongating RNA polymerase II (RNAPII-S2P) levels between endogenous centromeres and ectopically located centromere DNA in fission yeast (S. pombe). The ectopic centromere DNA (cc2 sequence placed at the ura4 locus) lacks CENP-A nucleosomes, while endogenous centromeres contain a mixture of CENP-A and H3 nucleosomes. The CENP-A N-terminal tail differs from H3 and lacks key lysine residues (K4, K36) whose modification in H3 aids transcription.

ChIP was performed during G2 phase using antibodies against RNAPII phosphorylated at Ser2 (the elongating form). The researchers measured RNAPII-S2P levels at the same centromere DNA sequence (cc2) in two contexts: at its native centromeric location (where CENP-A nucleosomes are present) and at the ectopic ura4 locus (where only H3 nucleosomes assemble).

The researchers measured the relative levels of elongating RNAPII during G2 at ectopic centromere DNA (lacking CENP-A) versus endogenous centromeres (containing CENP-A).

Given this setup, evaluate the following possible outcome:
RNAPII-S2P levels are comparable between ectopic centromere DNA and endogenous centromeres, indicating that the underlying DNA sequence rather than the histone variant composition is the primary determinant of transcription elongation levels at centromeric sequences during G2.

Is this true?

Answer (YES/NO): NO